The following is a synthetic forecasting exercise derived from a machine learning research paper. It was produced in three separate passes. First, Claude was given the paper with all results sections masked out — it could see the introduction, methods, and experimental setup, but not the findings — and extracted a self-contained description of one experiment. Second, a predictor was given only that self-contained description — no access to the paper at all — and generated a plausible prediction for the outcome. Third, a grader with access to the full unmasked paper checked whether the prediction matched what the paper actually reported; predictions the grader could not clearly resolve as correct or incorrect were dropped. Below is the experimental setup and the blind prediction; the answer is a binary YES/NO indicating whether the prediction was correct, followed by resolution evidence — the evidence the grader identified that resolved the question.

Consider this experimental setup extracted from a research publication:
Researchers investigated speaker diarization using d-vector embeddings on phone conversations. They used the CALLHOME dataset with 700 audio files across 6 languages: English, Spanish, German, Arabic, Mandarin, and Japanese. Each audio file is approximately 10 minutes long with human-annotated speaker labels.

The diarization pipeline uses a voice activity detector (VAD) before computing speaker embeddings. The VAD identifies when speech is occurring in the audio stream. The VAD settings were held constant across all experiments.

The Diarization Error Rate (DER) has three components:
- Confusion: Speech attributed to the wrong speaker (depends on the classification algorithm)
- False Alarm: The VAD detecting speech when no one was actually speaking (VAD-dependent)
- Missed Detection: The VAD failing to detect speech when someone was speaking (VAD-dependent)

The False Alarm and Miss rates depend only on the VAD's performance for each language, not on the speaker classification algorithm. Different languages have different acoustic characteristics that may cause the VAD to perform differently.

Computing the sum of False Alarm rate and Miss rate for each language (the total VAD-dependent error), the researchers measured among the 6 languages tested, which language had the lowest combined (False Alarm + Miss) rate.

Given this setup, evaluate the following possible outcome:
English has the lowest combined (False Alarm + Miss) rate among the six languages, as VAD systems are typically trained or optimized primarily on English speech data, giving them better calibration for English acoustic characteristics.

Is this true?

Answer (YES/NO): NO